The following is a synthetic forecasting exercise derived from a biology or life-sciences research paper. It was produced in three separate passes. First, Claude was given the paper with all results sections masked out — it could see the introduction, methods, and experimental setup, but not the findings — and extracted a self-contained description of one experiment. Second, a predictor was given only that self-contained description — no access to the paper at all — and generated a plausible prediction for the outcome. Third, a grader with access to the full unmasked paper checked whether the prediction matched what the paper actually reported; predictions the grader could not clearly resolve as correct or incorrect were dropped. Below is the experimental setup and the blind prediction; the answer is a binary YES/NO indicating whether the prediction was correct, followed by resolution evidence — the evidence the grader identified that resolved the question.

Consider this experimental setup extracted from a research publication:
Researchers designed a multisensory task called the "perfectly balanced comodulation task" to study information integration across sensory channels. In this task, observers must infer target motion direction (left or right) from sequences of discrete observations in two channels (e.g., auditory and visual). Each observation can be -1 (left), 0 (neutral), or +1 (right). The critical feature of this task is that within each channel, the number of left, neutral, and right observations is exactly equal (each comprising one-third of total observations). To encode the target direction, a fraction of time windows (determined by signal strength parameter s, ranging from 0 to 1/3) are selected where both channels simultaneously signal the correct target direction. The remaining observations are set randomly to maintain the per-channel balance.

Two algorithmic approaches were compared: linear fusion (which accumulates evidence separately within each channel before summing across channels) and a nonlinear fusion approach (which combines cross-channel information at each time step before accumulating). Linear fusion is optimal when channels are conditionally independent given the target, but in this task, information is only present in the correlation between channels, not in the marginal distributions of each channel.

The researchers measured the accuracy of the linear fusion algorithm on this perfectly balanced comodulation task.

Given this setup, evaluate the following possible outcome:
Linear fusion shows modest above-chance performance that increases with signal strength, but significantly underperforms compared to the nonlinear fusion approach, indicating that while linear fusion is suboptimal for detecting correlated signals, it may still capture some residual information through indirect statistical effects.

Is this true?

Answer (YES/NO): NO